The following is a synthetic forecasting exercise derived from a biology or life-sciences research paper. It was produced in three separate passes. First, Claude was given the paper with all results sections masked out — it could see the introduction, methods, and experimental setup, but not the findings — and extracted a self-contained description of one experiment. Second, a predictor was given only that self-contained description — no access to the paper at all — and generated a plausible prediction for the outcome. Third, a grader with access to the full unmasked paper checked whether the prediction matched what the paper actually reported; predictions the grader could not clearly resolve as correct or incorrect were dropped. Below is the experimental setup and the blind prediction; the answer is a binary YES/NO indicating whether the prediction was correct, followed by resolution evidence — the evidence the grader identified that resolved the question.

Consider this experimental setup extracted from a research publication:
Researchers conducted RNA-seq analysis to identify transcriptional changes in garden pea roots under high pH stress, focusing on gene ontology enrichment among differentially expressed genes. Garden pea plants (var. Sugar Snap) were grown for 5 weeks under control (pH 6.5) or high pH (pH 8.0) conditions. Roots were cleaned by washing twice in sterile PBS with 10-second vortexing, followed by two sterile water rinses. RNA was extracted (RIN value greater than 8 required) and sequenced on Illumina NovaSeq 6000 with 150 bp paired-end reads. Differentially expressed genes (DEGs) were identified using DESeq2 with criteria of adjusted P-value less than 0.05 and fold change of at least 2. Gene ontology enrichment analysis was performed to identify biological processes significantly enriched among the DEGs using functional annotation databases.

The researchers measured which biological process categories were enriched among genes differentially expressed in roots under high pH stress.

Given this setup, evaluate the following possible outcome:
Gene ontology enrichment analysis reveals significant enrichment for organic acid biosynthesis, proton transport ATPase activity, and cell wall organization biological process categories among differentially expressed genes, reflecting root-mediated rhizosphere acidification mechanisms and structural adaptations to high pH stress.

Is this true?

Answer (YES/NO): NO